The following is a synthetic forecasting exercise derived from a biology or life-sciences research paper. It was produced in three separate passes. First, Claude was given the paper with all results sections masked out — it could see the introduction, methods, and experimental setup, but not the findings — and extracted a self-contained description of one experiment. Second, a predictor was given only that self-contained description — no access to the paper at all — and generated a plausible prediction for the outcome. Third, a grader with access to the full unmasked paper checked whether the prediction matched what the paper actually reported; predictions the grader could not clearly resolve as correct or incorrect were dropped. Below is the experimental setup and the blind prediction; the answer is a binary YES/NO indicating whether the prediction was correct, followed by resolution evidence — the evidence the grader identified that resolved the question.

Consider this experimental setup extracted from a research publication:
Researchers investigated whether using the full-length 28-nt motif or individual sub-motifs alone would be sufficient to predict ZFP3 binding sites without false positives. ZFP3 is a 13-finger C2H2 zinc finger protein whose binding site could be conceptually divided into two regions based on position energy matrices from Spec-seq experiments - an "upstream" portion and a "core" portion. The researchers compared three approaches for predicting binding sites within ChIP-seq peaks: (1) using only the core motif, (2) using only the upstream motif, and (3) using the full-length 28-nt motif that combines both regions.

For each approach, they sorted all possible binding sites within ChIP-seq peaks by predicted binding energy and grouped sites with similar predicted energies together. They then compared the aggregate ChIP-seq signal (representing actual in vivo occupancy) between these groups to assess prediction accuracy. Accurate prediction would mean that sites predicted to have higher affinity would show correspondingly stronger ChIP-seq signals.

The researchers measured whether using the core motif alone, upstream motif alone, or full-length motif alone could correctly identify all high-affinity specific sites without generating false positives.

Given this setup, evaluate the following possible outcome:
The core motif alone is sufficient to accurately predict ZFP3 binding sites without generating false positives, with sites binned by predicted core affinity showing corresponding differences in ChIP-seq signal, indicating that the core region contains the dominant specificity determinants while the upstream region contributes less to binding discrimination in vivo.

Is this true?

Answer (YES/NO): NO